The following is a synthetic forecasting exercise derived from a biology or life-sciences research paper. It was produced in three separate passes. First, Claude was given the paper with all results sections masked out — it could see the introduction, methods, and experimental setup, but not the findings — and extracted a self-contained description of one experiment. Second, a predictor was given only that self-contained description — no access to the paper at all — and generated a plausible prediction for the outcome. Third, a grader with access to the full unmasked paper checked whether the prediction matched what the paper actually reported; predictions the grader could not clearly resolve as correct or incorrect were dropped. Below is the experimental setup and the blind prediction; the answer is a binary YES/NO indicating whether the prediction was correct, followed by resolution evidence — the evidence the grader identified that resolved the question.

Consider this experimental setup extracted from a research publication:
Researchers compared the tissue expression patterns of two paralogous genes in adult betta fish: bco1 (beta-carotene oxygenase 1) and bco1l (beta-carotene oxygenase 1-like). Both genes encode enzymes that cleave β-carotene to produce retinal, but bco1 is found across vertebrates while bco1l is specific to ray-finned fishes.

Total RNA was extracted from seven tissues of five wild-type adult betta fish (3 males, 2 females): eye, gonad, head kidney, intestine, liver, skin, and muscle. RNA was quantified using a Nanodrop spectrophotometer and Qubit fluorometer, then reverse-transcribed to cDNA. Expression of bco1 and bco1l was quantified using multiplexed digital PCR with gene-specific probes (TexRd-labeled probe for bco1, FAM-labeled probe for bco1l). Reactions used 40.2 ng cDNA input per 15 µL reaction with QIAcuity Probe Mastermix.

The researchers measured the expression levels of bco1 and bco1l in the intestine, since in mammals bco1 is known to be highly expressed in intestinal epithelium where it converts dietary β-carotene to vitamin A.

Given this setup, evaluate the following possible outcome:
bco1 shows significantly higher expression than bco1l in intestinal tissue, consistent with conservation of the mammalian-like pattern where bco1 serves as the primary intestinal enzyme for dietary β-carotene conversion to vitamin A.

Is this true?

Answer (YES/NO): NO